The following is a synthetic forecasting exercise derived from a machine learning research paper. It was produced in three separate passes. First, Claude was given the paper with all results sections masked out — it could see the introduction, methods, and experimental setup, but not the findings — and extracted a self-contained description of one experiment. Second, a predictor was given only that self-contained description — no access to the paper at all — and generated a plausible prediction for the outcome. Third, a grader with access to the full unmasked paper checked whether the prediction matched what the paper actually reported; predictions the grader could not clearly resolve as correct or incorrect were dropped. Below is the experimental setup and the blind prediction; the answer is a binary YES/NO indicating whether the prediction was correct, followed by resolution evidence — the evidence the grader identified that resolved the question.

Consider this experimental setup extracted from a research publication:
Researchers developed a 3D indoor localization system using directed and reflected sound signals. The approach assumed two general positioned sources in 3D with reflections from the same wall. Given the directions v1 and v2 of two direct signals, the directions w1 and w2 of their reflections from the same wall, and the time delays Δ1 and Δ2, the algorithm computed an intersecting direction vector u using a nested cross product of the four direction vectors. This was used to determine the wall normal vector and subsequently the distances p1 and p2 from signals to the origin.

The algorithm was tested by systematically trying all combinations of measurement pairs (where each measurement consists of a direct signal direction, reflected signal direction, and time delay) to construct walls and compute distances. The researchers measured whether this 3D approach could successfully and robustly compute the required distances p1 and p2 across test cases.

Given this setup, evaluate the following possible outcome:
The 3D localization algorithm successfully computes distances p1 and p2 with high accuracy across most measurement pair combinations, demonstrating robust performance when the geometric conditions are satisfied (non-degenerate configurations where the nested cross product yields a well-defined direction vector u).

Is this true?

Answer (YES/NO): NO